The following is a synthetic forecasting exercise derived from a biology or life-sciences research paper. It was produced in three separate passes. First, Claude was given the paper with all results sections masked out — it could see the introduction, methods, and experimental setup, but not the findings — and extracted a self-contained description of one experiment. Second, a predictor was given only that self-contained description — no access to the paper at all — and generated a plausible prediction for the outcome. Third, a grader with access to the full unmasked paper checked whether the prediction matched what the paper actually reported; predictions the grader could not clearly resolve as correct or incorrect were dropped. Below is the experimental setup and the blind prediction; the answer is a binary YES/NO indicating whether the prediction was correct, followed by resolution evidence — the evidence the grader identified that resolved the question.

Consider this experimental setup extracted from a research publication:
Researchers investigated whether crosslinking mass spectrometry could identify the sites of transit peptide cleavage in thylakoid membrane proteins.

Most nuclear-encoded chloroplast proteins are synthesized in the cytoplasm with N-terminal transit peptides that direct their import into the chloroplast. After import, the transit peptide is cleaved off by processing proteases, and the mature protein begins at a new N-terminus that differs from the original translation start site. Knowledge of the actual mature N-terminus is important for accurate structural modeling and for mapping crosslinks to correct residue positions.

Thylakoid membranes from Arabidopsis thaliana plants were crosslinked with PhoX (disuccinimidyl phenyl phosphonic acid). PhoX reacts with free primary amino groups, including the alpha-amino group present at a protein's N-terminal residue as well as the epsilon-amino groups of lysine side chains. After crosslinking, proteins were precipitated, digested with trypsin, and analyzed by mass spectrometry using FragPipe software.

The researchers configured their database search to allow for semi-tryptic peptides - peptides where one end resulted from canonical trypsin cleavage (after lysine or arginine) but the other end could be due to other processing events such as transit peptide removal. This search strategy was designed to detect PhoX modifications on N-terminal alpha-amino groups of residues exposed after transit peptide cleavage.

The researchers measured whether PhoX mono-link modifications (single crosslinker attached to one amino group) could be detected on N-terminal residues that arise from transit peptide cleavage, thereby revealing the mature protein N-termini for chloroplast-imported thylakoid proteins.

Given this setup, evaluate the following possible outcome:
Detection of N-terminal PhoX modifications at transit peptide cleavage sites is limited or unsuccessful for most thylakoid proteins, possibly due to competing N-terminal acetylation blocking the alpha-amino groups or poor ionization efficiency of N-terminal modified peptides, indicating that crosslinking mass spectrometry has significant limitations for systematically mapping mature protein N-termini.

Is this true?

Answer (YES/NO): NO